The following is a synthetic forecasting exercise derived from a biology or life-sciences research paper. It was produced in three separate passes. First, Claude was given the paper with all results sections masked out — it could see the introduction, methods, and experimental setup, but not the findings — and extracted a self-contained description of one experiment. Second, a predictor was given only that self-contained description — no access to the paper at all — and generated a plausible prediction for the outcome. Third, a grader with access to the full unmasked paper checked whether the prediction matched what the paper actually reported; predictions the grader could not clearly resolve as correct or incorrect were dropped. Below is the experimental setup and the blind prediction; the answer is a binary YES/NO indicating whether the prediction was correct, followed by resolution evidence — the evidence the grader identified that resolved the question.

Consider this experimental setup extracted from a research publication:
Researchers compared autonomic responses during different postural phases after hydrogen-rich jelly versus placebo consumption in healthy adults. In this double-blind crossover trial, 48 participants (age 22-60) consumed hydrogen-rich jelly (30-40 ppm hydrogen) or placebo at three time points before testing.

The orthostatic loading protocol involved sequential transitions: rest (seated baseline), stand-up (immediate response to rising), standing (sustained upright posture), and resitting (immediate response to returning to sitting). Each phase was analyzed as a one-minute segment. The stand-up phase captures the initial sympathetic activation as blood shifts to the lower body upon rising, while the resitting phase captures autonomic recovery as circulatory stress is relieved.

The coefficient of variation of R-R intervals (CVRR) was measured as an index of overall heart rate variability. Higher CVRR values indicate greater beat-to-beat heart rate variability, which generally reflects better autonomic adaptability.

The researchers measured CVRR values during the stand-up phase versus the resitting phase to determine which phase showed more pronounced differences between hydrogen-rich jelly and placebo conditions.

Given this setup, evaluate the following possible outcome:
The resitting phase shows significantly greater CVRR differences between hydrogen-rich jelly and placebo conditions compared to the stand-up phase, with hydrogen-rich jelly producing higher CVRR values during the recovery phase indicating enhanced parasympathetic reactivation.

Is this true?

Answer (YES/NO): NO